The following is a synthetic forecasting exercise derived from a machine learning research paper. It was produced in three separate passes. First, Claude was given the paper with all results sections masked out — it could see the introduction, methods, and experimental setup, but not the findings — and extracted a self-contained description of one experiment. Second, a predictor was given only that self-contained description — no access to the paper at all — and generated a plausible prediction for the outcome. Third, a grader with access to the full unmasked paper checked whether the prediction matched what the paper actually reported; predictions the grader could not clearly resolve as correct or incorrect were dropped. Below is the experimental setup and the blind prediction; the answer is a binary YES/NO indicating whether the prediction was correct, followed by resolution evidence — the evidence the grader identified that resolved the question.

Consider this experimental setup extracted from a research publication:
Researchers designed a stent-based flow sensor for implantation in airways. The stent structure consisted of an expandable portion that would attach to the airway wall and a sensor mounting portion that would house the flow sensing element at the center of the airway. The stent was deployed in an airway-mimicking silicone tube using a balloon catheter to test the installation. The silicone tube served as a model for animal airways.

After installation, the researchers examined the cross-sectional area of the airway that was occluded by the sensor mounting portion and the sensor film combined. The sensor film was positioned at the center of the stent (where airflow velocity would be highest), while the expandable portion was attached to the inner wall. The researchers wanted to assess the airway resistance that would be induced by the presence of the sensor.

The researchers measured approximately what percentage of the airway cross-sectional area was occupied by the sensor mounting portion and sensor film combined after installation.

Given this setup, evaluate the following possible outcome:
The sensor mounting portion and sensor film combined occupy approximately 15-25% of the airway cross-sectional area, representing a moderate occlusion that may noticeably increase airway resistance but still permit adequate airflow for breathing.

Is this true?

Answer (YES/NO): NO